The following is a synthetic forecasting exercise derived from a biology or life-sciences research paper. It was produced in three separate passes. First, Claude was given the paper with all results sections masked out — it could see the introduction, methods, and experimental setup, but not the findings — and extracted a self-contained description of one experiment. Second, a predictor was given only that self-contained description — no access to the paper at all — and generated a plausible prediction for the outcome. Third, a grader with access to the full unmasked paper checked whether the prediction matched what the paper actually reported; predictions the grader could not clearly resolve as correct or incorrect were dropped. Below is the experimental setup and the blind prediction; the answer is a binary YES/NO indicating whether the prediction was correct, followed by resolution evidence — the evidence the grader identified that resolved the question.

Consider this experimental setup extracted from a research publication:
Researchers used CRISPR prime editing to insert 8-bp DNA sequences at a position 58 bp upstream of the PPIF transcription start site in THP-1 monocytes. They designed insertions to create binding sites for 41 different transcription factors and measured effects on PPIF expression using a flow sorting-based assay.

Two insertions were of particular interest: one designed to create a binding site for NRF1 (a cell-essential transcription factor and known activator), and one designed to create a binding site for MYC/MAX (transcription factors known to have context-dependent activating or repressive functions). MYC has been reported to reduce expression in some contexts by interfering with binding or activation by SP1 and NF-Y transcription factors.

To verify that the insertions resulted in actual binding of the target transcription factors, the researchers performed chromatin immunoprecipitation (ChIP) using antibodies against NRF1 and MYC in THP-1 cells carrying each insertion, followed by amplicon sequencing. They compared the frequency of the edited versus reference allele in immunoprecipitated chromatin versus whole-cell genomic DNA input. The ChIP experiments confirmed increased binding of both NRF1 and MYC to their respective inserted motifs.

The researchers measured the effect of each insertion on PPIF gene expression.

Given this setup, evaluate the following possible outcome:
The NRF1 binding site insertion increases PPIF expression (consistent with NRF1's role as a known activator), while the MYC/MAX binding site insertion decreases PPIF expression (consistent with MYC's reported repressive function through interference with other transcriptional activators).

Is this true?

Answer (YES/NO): YES